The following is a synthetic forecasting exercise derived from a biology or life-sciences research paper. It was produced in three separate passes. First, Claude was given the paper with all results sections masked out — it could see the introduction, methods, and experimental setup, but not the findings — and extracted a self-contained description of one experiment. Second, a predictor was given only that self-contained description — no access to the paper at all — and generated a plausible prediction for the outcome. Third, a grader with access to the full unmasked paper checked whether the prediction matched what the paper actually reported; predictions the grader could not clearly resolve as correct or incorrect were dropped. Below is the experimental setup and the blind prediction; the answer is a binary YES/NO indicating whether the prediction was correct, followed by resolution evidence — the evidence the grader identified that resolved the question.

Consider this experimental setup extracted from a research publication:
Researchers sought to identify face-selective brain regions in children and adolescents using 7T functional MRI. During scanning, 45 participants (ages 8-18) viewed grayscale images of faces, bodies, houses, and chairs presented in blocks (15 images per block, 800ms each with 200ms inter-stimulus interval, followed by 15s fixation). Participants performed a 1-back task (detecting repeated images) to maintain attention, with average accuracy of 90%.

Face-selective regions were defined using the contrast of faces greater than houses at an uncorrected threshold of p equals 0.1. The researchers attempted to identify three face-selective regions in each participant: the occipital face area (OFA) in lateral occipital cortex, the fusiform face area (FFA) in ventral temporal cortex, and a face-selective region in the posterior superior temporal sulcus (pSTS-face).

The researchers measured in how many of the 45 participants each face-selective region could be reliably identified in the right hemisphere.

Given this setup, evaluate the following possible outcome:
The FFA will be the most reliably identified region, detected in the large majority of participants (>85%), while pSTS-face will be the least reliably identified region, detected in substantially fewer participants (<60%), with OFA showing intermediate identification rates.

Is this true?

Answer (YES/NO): NO